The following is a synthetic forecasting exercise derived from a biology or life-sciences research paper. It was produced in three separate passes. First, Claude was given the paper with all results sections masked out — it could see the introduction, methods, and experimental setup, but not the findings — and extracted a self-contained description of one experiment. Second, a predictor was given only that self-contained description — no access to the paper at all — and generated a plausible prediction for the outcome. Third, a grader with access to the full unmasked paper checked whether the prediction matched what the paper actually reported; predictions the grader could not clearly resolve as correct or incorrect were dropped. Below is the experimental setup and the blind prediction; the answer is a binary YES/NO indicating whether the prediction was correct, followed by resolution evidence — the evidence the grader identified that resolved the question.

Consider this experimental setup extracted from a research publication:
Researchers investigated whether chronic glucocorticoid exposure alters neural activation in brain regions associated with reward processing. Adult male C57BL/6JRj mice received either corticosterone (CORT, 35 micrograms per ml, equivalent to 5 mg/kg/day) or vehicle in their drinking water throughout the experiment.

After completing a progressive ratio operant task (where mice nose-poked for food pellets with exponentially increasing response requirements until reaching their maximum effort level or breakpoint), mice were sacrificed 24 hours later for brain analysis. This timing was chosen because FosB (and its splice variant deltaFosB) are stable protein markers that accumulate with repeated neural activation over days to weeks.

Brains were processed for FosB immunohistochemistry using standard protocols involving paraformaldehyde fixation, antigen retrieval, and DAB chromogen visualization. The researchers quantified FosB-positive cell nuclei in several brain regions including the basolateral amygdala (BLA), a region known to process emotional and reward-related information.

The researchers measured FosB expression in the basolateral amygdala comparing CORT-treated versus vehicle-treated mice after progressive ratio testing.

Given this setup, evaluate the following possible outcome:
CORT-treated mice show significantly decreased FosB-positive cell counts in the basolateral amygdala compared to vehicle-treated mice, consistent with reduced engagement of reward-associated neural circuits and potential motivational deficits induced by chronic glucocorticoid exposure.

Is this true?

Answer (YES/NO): YES